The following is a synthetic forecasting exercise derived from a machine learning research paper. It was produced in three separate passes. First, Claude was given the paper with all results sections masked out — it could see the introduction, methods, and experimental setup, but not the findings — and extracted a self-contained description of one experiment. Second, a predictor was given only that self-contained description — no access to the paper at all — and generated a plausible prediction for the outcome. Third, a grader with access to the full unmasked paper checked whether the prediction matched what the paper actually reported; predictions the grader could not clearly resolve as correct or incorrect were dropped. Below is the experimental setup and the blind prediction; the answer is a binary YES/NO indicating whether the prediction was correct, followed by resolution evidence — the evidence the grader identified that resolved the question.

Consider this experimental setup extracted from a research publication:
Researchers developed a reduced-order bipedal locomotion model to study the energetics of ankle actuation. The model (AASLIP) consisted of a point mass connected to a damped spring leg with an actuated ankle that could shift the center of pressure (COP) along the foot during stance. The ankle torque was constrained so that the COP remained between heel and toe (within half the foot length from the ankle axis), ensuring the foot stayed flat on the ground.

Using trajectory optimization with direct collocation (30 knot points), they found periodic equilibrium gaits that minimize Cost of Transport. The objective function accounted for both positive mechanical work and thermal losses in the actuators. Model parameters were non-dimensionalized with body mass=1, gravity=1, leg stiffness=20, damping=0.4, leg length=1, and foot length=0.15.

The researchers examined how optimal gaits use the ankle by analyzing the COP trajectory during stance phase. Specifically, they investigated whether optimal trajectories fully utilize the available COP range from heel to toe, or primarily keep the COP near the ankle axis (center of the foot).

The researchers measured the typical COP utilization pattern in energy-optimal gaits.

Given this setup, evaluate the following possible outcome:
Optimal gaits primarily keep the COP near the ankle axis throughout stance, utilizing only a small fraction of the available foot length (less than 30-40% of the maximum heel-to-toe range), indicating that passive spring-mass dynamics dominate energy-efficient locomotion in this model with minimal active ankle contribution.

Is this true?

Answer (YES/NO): YES